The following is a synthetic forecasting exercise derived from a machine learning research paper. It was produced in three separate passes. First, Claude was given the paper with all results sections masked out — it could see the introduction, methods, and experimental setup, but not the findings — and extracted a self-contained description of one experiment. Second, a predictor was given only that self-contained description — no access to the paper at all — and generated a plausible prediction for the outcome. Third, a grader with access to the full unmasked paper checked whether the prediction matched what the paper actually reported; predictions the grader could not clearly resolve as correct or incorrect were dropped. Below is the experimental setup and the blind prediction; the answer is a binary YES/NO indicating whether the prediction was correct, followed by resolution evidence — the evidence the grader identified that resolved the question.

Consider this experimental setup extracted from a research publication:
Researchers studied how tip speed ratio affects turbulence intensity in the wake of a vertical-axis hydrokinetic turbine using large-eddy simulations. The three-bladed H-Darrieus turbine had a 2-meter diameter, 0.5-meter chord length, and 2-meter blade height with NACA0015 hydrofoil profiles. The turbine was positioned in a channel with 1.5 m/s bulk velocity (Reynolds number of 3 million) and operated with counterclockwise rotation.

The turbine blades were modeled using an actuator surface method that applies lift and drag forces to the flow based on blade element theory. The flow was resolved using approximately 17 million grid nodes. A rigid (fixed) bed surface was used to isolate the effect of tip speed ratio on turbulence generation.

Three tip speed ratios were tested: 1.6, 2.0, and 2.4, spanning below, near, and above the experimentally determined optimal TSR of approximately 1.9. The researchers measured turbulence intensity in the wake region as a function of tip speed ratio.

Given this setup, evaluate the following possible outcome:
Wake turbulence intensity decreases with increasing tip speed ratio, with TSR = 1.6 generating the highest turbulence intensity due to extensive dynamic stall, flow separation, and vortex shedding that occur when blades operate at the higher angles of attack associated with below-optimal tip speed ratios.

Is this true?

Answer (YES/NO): NO